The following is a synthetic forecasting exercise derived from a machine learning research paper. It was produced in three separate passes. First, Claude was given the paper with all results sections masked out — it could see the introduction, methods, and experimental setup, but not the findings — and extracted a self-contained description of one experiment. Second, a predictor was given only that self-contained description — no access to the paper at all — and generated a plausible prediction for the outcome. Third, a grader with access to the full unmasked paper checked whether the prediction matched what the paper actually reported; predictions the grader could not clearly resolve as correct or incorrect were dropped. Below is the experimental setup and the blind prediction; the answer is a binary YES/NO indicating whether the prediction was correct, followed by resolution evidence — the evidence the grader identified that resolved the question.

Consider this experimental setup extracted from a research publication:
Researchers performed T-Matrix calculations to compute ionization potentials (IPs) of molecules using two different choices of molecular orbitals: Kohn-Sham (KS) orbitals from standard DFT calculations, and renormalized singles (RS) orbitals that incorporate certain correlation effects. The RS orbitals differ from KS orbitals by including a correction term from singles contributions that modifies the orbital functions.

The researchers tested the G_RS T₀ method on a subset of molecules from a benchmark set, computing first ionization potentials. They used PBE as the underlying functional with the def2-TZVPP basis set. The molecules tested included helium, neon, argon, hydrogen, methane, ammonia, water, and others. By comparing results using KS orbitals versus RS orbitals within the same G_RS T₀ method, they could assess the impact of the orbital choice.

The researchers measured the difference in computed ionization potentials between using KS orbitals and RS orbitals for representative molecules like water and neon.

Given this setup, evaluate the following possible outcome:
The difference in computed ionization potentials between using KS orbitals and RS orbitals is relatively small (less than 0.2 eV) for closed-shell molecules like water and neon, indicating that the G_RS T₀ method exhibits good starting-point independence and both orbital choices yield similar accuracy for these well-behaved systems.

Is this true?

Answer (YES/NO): YES